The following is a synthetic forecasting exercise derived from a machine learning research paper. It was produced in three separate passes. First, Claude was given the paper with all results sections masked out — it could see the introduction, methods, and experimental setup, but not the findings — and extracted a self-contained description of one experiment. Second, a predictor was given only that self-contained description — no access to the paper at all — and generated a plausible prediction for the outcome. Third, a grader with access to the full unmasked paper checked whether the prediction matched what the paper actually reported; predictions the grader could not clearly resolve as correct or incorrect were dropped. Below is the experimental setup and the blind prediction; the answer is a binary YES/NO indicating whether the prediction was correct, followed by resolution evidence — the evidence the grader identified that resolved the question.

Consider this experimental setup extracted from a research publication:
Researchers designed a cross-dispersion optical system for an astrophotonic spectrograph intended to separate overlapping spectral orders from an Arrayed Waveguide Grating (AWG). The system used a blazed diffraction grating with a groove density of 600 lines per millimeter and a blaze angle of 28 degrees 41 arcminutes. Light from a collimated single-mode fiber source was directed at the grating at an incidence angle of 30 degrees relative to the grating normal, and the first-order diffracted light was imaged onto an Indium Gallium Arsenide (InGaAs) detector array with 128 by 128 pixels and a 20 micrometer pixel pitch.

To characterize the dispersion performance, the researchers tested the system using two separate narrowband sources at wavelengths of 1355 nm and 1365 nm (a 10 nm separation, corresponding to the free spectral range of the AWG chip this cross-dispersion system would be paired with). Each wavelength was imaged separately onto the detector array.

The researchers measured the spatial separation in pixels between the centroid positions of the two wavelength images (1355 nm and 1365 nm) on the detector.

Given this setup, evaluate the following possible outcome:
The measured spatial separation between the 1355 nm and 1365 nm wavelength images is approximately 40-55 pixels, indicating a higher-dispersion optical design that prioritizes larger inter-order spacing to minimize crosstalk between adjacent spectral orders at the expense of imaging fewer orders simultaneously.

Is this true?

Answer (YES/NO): NO